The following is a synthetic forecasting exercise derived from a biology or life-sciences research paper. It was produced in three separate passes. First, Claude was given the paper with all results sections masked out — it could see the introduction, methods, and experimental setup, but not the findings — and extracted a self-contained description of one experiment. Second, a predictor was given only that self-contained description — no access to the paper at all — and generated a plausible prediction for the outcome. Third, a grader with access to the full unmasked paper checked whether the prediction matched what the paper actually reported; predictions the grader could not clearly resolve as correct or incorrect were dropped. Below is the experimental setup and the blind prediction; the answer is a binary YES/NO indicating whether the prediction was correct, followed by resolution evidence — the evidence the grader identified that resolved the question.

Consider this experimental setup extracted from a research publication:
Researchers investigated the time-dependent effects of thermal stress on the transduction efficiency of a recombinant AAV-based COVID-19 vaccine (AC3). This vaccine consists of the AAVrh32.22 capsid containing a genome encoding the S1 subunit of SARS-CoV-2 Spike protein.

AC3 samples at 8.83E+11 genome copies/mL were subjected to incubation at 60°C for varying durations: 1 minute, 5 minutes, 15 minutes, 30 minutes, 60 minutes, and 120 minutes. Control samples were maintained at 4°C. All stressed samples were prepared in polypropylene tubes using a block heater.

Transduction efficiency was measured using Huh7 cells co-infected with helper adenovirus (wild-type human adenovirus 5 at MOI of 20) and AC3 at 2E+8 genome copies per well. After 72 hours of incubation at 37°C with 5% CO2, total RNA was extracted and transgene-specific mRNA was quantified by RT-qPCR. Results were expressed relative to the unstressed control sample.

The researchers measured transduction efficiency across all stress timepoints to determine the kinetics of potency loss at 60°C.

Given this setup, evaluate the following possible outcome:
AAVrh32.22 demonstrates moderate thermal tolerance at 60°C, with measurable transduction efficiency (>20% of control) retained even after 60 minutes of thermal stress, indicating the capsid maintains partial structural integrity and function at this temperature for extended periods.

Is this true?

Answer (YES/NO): NO